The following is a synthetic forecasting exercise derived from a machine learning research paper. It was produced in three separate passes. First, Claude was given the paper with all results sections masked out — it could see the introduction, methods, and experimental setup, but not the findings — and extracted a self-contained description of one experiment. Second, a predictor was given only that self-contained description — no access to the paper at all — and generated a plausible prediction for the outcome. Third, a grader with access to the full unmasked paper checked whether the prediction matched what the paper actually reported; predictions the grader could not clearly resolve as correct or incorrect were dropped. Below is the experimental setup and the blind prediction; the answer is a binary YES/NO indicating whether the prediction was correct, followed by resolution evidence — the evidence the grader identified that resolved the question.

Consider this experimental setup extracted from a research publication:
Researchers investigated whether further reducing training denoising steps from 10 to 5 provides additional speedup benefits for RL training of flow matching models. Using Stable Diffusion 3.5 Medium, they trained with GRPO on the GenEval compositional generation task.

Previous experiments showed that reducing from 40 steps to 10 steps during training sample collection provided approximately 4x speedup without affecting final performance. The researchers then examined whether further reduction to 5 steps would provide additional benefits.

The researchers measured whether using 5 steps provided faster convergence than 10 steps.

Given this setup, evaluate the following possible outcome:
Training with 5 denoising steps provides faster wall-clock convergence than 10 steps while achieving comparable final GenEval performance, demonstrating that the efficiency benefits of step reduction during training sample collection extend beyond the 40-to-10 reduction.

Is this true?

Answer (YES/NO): NO